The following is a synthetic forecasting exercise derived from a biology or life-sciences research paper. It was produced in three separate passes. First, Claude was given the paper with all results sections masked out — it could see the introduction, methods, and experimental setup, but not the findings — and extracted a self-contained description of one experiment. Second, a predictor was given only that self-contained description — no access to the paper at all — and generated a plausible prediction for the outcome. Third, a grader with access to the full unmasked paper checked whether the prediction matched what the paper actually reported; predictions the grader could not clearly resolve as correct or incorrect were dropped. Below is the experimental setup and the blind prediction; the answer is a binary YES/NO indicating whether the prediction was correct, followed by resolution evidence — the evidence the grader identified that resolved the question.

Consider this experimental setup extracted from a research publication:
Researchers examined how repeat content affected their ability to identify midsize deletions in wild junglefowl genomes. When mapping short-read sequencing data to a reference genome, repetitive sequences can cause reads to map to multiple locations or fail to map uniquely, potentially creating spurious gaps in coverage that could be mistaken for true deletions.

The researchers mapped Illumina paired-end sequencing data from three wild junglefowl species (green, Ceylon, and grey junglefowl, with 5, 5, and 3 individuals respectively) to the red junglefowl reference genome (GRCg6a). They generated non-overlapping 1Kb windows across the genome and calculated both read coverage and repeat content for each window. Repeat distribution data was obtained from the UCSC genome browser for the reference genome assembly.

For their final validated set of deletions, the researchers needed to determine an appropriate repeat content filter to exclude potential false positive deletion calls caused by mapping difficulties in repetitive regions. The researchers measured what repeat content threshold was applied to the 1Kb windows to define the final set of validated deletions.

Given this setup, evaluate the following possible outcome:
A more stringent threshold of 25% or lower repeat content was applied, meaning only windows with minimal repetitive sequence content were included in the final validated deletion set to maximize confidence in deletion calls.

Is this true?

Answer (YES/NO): NO